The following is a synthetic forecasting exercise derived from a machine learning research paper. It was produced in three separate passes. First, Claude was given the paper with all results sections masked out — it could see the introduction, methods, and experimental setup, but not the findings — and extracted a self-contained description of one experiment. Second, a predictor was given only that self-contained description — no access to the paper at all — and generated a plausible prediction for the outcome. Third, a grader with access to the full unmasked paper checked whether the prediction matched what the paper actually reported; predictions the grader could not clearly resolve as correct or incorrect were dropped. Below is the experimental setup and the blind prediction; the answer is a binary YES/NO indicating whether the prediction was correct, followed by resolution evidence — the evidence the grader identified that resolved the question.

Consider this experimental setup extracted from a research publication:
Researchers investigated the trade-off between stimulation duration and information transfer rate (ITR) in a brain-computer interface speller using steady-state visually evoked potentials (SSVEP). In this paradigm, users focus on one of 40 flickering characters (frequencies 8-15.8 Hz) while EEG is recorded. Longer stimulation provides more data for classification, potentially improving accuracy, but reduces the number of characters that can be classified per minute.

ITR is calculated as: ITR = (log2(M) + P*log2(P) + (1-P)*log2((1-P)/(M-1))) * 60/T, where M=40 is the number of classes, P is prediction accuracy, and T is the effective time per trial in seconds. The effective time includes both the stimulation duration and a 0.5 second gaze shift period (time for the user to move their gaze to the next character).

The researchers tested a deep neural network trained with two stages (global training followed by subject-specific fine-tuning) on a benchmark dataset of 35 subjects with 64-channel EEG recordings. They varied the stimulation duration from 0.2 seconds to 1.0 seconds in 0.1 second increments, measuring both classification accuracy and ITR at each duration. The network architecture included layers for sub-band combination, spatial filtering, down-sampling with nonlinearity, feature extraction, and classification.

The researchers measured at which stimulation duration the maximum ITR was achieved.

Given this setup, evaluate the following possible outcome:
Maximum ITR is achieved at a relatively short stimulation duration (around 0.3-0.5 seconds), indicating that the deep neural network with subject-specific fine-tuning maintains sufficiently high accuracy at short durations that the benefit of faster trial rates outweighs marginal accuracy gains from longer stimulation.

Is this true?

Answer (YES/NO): YES